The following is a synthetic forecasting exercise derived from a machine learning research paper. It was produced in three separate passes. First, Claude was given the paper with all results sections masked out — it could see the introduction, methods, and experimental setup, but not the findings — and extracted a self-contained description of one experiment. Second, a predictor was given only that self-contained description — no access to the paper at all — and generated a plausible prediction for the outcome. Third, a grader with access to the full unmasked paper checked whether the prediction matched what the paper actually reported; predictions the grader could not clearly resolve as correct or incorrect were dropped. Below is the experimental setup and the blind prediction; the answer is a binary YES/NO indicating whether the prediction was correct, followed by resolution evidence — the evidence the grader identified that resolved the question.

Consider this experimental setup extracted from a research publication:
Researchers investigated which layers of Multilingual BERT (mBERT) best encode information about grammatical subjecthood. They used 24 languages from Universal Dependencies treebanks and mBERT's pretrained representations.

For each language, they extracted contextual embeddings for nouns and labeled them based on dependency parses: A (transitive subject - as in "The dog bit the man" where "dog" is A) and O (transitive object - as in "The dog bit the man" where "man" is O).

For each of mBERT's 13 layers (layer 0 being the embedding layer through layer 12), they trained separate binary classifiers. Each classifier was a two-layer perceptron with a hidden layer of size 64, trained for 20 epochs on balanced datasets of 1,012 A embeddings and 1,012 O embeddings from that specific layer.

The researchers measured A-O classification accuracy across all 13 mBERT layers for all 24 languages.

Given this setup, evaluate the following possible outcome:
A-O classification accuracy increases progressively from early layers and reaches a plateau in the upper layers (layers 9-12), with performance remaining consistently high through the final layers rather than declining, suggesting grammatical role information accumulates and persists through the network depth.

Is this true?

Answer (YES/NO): NO